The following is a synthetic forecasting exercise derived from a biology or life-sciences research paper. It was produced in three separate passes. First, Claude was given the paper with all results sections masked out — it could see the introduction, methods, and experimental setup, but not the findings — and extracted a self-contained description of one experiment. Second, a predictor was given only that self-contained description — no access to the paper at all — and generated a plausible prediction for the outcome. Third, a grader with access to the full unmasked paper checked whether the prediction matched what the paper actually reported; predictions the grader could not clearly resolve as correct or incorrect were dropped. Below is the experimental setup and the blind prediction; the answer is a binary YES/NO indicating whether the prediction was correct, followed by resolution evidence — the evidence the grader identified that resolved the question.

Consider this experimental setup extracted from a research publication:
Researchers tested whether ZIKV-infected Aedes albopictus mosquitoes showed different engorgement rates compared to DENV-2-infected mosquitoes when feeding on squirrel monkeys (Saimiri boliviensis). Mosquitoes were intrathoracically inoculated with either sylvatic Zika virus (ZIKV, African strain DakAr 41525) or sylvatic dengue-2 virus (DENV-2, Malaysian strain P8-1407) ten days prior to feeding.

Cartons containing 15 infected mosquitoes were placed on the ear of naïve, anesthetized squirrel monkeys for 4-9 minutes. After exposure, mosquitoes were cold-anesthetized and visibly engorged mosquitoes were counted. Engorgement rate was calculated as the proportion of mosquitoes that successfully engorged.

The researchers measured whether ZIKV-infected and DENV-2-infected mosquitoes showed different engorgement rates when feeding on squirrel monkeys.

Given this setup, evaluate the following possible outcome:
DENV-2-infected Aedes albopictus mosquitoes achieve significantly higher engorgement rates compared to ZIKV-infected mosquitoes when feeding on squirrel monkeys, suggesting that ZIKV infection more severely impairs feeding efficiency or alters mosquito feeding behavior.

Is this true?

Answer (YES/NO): NO